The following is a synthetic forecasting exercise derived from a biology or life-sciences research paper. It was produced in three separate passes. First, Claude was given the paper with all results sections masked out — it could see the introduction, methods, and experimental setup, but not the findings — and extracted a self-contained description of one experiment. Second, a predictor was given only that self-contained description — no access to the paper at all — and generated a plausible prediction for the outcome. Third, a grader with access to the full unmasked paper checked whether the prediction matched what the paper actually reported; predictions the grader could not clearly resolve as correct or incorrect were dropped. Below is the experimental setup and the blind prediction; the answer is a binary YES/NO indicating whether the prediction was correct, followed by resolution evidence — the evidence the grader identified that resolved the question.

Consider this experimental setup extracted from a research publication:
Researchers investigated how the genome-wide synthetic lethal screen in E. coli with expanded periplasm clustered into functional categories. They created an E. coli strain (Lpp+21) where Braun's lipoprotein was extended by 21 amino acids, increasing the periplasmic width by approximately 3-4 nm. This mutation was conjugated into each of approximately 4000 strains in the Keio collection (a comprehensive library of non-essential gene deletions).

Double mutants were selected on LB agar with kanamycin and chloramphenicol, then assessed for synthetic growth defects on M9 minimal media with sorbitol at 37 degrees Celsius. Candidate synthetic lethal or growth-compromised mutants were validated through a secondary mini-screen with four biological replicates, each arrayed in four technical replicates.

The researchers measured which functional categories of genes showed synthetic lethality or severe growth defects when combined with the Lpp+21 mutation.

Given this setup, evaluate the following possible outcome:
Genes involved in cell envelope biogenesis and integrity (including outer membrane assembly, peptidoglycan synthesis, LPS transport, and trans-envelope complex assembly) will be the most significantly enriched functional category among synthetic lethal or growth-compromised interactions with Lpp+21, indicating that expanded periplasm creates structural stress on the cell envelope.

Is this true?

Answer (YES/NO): YES